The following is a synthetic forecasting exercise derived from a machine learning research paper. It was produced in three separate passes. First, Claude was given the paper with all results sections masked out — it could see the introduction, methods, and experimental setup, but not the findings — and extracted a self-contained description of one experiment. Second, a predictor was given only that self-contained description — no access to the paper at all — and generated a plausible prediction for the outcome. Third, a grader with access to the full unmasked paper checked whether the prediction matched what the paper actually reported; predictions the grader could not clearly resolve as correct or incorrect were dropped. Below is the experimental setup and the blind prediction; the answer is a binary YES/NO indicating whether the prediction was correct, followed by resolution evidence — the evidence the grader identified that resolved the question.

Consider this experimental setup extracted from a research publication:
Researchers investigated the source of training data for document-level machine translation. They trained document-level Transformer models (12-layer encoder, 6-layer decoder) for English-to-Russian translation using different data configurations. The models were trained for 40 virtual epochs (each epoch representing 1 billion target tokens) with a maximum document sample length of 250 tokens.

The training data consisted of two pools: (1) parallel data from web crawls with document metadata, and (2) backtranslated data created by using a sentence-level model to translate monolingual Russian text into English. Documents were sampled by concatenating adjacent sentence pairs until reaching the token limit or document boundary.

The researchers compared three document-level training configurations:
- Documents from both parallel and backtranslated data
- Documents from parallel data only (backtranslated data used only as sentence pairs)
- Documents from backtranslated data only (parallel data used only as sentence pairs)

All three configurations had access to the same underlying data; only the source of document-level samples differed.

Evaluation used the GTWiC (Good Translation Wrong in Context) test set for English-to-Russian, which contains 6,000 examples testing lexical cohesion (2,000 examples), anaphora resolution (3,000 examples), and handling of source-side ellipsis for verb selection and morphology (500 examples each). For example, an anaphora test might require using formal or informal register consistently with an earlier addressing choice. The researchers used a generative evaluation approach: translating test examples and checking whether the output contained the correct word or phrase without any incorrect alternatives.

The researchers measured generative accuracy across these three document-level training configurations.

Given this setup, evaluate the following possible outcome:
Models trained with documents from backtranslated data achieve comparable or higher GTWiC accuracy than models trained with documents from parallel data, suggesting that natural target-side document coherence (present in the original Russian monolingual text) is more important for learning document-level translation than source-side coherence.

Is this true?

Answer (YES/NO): YES